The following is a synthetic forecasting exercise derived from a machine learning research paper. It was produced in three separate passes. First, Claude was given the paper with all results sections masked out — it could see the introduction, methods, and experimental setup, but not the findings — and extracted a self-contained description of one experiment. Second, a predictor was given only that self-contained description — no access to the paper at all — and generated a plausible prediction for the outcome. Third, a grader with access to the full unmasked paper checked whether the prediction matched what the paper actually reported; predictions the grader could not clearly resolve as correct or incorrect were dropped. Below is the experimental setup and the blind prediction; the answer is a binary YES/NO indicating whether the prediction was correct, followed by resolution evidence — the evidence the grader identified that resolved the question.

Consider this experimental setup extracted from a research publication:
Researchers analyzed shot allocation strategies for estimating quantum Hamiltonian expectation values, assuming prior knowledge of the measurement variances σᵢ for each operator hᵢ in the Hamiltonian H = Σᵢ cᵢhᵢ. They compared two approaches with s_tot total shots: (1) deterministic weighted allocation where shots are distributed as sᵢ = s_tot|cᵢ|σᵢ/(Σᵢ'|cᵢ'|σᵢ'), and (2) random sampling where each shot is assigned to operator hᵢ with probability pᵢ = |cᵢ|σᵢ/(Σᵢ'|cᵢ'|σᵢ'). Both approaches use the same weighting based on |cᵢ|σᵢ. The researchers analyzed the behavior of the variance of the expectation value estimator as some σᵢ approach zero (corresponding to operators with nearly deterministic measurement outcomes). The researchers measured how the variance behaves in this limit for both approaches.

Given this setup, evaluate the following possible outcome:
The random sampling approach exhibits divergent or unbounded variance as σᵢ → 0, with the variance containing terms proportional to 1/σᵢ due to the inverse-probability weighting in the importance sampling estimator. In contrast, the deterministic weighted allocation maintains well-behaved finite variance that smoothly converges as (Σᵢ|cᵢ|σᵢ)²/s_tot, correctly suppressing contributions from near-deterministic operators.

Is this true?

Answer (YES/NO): YES